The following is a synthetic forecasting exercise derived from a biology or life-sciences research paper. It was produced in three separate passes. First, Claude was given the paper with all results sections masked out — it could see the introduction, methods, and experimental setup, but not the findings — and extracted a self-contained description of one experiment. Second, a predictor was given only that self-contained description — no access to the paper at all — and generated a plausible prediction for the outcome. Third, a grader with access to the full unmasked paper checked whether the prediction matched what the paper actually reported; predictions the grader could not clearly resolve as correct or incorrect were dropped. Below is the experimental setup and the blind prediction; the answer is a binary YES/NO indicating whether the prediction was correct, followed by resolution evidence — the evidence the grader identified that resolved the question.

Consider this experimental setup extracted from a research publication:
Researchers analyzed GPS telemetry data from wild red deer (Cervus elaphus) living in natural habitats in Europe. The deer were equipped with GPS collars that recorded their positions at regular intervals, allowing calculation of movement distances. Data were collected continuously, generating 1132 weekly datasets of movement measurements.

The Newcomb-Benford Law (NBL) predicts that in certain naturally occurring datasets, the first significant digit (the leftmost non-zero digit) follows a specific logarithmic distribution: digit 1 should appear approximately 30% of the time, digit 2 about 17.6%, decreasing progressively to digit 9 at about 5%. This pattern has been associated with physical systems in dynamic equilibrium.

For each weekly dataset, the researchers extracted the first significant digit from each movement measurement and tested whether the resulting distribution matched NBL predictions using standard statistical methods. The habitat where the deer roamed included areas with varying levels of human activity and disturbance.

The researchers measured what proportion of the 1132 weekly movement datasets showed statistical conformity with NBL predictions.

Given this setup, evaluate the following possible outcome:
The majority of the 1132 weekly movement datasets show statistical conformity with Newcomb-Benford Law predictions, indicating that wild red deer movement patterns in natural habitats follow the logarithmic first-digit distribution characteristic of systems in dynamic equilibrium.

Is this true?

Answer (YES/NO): YES